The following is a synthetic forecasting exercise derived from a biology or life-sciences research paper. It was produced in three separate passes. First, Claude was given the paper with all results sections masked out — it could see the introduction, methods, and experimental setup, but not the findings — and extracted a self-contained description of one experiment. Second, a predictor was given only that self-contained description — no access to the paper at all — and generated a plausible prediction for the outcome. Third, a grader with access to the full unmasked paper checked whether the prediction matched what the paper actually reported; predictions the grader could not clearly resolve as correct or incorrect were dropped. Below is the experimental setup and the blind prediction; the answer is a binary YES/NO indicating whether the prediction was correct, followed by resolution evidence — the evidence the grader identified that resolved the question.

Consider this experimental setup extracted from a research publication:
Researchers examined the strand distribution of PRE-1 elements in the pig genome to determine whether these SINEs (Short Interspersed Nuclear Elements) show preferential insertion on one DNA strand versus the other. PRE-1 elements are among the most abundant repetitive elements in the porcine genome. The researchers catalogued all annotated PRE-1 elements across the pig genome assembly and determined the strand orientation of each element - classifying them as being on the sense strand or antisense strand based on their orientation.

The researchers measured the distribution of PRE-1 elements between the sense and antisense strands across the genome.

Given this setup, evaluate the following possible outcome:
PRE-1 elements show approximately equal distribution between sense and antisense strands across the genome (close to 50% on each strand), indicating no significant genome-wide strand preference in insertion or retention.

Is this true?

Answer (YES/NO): YES